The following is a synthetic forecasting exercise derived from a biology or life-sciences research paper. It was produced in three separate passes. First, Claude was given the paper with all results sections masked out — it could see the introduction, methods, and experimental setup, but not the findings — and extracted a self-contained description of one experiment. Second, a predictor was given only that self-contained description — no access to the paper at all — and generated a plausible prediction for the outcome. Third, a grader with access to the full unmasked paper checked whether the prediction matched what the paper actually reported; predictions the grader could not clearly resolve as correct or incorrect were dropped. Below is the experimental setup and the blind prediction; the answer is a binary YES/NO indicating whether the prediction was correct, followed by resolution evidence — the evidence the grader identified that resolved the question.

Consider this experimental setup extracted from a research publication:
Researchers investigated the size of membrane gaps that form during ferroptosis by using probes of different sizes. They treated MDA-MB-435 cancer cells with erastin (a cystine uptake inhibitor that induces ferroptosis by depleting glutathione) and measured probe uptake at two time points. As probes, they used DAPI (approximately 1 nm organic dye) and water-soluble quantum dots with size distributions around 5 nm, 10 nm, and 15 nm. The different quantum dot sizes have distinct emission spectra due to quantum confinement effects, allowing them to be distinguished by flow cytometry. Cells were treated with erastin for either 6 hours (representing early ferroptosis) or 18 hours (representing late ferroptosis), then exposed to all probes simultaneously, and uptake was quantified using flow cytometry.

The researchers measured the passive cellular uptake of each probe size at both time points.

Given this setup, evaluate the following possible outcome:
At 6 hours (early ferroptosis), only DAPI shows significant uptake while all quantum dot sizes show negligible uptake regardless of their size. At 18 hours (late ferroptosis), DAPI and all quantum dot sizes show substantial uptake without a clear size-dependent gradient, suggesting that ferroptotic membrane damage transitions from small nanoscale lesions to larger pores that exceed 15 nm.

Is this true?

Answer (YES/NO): NO